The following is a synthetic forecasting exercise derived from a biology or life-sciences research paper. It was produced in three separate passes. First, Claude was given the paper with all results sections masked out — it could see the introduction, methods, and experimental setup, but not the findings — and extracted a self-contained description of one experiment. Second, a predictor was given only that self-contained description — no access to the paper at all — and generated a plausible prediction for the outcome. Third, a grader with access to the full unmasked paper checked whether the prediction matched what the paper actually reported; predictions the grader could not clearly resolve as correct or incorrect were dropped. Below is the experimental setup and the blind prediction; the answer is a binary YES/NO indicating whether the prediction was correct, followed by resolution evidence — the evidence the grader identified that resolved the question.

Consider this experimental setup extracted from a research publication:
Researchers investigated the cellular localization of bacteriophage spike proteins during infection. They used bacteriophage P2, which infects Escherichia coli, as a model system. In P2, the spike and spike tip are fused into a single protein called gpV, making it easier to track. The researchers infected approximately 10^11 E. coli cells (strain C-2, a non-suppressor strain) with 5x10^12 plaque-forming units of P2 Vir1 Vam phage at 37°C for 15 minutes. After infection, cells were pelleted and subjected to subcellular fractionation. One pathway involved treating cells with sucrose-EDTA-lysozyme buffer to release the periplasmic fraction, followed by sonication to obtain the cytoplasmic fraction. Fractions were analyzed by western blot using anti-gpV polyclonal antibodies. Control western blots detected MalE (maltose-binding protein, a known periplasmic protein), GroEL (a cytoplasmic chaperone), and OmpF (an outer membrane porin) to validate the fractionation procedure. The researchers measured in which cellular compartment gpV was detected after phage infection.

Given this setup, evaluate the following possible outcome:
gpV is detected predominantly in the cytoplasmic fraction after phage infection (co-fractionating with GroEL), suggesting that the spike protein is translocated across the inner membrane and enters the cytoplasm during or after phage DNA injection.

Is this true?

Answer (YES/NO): NO